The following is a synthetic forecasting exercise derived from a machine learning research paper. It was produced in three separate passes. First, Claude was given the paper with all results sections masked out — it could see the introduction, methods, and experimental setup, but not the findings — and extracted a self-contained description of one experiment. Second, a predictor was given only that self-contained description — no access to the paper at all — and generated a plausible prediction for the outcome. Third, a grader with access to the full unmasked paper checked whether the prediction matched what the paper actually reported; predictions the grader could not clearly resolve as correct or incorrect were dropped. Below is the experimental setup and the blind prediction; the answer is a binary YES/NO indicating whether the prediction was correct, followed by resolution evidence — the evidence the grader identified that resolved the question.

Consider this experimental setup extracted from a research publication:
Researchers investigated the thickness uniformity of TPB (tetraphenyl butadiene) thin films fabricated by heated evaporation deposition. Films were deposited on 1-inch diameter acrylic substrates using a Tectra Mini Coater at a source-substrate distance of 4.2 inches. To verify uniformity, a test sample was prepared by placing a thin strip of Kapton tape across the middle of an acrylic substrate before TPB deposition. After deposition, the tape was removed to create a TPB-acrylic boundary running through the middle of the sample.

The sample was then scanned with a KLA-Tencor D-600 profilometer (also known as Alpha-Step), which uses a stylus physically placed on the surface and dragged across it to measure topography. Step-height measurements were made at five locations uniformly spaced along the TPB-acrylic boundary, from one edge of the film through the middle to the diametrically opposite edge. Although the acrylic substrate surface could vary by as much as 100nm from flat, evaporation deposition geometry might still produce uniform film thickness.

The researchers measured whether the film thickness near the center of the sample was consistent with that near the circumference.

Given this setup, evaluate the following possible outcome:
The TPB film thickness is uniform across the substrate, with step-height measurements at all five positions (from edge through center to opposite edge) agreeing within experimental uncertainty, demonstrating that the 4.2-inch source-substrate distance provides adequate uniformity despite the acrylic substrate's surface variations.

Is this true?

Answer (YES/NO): YES